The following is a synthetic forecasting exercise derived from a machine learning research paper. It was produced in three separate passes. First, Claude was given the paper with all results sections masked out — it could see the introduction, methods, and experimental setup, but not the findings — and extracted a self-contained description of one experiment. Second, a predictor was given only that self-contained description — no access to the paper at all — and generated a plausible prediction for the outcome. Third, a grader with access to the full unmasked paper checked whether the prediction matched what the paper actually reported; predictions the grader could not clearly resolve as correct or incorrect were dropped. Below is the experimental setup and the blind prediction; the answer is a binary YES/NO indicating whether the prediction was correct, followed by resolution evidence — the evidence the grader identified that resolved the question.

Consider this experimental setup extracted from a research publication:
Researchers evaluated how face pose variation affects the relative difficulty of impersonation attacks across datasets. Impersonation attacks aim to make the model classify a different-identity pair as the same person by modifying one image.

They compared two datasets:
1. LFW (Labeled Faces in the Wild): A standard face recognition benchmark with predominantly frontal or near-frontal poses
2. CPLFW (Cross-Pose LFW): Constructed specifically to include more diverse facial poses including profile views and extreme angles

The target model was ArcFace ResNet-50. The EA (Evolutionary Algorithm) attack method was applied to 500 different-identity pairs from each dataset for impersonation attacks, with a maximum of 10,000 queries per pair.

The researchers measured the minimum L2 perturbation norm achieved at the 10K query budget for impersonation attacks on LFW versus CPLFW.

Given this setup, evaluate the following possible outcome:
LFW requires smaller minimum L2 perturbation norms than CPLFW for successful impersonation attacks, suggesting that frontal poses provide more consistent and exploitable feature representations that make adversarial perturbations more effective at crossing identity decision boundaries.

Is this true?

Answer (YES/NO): NO